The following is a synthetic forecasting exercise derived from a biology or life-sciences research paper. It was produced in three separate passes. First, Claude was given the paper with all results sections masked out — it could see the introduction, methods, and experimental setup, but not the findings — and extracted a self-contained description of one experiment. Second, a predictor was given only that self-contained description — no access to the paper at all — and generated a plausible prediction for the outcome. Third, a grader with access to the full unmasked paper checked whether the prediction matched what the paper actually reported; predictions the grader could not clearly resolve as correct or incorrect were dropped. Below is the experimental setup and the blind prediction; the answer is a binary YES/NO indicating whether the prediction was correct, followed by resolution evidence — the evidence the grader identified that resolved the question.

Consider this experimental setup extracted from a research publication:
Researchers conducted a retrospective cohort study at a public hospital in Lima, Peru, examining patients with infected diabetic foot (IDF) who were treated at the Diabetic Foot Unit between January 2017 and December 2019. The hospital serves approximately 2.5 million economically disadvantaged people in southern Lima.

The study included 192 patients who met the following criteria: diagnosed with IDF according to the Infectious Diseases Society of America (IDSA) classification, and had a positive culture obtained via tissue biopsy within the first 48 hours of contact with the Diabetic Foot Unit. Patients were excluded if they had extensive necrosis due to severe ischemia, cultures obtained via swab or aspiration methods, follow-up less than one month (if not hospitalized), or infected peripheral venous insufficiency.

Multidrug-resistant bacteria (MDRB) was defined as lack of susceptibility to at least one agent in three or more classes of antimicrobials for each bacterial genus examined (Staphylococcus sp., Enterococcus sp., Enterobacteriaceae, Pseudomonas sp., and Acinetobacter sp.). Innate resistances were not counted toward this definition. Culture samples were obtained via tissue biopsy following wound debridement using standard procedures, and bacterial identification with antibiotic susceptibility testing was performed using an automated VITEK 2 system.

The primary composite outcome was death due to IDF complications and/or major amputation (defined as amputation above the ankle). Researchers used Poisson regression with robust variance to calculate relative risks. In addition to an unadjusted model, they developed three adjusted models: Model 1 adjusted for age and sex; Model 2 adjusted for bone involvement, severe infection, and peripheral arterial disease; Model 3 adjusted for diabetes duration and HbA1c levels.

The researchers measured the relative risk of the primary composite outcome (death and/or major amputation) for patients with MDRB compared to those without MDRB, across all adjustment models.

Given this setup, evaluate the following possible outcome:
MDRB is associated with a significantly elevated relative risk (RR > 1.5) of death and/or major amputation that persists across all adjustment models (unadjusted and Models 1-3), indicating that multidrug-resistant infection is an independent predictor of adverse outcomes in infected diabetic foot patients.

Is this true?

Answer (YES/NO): NO